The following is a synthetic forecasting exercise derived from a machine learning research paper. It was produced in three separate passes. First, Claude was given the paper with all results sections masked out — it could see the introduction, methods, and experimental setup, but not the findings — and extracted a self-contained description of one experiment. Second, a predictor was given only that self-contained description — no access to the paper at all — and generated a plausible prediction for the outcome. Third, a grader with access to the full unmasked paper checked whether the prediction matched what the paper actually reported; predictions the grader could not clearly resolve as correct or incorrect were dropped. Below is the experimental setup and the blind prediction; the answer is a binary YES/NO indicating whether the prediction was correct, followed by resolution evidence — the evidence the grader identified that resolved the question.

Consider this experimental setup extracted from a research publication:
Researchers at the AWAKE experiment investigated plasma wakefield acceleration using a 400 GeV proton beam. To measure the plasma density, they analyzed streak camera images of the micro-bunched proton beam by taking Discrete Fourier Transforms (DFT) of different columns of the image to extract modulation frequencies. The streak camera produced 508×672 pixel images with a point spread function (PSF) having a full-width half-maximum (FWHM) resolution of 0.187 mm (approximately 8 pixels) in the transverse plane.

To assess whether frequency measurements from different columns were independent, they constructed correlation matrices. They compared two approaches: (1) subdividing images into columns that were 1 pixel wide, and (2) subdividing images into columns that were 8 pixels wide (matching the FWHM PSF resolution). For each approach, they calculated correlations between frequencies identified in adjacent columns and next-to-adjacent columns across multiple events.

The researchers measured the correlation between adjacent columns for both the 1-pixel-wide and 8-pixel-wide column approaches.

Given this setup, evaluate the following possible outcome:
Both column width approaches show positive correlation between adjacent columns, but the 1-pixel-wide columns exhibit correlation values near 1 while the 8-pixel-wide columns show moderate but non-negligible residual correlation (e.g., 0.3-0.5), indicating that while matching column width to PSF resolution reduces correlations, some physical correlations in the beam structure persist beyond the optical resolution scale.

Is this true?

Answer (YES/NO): NO